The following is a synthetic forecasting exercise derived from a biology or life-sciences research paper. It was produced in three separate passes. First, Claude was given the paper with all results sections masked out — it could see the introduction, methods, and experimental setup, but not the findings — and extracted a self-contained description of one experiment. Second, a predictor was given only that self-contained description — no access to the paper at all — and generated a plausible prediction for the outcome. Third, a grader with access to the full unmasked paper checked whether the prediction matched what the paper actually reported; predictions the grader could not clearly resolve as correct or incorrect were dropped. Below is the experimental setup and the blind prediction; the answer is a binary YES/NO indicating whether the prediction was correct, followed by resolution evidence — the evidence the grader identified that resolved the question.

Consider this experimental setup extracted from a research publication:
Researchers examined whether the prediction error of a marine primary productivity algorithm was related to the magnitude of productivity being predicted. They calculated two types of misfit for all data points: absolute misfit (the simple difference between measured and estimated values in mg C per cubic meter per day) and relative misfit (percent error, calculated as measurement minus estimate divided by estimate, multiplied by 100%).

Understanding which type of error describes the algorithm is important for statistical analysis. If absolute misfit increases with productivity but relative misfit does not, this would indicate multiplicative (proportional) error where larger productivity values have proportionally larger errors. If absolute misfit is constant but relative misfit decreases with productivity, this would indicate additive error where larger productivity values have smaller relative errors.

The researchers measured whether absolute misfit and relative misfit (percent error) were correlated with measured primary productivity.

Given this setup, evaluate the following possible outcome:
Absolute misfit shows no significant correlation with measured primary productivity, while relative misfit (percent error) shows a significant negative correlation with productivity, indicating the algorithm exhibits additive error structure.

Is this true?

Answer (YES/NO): NO